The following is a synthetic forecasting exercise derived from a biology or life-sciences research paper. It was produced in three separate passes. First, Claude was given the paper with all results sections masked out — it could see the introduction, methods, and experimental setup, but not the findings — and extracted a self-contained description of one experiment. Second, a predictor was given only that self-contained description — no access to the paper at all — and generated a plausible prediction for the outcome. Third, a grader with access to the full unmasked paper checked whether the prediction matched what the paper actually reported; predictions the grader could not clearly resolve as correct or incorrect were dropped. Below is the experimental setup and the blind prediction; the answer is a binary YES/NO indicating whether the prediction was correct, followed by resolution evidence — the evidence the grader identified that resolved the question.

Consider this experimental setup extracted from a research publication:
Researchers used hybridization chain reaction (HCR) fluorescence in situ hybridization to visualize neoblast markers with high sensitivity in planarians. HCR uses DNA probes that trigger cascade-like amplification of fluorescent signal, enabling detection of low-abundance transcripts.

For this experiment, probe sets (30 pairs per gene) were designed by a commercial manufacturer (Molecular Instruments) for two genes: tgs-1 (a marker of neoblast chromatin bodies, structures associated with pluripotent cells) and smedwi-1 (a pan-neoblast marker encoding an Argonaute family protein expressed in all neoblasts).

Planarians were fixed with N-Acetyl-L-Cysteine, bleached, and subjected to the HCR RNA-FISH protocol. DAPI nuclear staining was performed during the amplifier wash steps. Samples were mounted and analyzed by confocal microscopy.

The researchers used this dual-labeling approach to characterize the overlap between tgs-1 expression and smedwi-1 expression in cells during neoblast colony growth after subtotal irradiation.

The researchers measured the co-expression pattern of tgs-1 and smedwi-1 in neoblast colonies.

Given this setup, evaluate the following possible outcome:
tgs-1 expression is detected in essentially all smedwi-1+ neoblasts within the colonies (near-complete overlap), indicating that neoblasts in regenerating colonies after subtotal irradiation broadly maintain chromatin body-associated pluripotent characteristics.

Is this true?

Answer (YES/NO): NO